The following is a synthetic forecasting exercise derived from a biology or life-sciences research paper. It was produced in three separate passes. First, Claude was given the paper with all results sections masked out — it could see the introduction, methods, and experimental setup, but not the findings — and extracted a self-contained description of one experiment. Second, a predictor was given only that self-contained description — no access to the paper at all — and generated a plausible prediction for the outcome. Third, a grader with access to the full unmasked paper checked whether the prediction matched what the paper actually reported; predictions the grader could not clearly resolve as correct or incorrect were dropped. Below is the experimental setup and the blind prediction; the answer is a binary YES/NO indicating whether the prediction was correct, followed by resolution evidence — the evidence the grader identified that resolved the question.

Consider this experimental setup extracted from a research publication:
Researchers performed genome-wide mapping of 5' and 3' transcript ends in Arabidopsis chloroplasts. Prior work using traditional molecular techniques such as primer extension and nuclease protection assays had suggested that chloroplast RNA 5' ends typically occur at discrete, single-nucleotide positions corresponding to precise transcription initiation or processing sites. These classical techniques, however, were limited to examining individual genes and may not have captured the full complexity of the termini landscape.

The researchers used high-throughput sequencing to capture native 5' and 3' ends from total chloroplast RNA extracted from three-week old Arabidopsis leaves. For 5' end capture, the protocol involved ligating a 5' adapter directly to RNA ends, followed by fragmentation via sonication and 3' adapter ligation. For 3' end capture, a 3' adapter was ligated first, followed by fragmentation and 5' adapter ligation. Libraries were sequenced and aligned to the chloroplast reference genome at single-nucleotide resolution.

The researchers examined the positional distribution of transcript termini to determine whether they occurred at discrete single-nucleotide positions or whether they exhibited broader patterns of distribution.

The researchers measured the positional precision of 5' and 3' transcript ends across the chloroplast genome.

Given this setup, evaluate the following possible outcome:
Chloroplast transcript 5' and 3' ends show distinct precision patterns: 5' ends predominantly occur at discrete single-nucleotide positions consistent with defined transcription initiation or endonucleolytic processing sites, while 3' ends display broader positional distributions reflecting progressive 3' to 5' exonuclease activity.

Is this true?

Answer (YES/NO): NO